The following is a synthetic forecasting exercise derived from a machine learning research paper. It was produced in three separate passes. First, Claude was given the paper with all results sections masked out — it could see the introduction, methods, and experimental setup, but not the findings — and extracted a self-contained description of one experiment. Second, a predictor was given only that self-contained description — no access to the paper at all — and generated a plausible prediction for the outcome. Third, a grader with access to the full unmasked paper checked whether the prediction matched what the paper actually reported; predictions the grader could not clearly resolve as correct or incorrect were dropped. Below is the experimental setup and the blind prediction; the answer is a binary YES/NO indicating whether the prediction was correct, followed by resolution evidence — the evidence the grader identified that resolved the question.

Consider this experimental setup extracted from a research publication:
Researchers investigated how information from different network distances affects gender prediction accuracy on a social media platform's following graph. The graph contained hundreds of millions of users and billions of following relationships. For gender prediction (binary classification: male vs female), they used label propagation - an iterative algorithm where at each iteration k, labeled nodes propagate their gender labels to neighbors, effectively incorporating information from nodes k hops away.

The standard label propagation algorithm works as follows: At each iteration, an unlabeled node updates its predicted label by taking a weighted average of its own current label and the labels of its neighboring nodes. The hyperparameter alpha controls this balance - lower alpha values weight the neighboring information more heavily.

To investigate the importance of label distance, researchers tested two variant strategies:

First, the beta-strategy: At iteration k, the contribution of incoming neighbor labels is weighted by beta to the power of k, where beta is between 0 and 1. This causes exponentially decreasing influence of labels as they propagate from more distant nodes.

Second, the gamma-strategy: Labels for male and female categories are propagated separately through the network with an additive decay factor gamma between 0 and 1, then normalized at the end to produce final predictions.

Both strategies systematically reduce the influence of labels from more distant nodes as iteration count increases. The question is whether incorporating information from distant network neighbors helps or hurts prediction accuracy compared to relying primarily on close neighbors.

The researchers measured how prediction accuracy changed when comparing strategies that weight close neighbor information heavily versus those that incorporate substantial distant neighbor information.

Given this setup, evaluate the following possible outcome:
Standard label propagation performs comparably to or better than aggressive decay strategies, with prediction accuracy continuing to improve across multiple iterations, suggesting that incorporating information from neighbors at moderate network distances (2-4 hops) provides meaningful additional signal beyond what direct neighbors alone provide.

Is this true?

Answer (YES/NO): NO